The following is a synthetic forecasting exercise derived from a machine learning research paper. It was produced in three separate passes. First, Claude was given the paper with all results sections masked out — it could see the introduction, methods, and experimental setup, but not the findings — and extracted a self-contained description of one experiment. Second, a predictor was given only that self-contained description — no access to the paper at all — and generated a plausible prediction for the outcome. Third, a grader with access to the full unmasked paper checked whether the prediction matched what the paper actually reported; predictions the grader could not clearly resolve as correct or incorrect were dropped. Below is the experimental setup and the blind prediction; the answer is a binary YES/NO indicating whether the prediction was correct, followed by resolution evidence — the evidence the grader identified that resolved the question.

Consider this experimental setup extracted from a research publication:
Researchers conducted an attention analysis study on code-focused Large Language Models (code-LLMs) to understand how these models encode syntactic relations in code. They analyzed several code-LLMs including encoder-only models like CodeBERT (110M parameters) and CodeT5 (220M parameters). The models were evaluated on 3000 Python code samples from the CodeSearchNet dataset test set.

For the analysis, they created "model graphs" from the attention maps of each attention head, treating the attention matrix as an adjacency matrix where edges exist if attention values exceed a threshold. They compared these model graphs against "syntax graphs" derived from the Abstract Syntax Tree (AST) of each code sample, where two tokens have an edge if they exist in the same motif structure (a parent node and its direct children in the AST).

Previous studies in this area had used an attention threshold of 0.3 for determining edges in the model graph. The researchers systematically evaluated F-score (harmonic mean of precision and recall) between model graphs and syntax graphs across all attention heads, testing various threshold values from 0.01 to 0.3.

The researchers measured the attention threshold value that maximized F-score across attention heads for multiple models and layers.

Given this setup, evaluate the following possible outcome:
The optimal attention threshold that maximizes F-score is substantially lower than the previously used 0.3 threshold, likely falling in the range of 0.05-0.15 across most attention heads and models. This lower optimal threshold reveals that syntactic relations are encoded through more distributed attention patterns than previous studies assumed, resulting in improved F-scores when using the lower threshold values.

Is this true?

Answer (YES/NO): YES